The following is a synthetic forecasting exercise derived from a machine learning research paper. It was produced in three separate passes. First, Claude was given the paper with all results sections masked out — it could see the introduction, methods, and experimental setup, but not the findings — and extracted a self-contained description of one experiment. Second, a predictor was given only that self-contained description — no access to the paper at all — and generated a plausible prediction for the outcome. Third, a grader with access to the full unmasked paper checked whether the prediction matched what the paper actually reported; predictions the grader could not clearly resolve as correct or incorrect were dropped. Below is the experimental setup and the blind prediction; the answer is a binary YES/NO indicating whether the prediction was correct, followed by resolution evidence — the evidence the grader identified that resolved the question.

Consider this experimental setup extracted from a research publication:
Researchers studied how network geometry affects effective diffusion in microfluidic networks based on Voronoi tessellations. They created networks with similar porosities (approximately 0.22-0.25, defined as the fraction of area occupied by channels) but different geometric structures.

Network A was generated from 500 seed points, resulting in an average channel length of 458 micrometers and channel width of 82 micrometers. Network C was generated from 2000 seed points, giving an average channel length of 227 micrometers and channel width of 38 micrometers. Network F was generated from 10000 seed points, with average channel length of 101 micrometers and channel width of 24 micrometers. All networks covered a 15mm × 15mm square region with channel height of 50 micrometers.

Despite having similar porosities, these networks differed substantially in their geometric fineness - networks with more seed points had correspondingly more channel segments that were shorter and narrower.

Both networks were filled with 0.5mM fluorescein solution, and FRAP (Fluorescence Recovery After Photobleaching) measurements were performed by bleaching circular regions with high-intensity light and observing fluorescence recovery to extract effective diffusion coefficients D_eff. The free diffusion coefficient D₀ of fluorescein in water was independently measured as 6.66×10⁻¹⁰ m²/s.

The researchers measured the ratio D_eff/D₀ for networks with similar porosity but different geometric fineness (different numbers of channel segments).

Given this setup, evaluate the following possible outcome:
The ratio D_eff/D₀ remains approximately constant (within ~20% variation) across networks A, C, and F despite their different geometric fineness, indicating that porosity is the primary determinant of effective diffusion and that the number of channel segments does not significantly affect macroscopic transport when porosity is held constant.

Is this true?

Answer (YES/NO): YES